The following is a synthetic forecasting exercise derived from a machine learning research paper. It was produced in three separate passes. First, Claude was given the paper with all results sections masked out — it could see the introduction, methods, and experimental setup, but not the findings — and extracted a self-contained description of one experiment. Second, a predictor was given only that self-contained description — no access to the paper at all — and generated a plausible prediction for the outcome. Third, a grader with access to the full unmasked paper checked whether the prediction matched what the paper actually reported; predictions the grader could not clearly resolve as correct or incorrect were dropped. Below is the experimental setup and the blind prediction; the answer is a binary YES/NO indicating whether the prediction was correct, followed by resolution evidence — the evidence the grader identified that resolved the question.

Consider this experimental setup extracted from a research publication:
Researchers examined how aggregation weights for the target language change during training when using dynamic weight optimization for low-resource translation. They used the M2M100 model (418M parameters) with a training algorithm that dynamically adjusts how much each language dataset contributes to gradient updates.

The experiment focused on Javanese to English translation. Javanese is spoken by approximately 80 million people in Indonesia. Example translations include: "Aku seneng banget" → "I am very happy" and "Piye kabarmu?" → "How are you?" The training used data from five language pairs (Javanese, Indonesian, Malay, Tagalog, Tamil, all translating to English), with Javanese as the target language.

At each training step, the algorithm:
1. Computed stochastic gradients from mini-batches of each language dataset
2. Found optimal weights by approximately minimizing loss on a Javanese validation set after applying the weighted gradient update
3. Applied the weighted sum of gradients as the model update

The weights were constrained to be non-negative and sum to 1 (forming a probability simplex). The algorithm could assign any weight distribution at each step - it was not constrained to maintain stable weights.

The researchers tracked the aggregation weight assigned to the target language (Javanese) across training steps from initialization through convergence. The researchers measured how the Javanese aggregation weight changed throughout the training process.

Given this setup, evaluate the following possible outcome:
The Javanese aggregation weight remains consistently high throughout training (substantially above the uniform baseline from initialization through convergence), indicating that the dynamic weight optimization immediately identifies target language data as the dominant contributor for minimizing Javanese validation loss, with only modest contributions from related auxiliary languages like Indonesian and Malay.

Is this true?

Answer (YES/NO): NO